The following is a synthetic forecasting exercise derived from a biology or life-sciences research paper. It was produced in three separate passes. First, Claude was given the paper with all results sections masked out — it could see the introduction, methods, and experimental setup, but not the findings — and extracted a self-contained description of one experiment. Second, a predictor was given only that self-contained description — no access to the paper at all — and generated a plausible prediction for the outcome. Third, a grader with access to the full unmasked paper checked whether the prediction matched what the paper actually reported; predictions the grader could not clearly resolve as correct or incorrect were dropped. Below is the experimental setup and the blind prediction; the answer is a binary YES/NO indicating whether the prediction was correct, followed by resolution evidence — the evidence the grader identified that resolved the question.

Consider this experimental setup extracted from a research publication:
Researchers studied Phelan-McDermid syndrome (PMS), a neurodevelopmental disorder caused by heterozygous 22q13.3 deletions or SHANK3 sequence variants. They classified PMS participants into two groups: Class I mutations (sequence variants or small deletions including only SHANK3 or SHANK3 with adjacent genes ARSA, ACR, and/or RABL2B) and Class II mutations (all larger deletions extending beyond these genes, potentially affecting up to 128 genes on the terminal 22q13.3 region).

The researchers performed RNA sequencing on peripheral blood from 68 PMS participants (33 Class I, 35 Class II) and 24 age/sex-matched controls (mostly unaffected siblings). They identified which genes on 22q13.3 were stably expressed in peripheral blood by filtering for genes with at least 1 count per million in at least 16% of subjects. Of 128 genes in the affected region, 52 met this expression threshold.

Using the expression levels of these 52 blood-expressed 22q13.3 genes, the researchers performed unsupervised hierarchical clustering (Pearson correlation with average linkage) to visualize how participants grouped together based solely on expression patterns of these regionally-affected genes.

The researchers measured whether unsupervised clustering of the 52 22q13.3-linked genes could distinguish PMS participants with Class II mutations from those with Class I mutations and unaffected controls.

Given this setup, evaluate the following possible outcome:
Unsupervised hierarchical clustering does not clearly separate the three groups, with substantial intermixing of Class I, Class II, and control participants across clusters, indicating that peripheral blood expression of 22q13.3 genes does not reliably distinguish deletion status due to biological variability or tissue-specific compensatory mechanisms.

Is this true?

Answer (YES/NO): NO